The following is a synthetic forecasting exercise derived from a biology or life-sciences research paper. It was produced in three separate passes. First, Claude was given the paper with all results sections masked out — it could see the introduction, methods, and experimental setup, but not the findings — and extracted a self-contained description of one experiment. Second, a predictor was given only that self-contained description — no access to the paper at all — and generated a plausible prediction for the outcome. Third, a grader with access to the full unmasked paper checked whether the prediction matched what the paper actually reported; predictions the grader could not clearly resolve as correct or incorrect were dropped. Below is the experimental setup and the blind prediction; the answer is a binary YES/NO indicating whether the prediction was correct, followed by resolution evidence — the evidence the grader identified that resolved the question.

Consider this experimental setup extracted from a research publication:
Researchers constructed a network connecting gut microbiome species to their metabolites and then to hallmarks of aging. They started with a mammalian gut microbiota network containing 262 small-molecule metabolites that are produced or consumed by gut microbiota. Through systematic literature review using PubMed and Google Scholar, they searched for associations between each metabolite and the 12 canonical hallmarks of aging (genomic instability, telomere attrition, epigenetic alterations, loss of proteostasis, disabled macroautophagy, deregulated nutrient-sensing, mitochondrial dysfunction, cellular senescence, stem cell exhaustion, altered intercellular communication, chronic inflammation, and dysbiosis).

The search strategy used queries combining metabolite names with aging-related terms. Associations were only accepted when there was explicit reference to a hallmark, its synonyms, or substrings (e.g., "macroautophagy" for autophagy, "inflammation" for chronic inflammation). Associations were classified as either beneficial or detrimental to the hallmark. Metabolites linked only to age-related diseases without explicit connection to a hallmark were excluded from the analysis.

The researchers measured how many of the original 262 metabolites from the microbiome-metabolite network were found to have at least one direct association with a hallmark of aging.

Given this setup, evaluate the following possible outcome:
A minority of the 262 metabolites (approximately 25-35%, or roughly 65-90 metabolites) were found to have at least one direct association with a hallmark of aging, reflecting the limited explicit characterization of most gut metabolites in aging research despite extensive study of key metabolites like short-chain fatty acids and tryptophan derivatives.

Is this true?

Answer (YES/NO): NO